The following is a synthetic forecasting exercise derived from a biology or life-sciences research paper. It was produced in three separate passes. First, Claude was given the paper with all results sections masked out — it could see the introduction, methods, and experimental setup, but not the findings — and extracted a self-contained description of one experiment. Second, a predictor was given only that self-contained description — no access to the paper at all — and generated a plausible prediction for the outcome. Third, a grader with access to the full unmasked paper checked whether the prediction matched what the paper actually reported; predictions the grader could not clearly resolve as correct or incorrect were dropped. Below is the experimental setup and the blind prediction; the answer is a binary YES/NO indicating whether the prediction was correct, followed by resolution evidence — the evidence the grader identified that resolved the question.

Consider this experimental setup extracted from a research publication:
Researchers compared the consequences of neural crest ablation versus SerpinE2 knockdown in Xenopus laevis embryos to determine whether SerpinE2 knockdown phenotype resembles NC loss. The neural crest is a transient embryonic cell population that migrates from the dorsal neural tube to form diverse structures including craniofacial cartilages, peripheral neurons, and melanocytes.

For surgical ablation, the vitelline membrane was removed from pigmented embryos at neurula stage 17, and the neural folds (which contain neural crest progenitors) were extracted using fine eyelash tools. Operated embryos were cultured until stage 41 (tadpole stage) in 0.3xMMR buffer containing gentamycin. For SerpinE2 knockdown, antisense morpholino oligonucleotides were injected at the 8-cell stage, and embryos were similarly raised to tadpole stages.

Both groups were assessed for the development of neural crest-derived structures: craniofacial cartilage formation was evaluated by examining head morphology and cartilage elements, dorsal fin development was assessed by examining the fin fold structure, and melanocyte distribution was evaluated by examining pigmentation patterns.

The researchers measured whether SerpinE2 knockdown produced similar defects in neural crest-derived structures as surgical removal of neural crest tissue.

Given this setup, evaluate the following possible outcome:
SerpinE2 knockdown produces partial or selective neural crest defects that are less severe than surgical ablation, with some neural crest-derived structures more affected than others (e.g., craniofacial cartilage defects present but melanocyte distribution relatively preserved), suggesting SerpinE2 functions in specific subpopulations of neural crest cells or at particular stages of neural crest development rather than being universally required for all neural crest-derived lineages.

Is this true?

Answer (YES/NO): NO